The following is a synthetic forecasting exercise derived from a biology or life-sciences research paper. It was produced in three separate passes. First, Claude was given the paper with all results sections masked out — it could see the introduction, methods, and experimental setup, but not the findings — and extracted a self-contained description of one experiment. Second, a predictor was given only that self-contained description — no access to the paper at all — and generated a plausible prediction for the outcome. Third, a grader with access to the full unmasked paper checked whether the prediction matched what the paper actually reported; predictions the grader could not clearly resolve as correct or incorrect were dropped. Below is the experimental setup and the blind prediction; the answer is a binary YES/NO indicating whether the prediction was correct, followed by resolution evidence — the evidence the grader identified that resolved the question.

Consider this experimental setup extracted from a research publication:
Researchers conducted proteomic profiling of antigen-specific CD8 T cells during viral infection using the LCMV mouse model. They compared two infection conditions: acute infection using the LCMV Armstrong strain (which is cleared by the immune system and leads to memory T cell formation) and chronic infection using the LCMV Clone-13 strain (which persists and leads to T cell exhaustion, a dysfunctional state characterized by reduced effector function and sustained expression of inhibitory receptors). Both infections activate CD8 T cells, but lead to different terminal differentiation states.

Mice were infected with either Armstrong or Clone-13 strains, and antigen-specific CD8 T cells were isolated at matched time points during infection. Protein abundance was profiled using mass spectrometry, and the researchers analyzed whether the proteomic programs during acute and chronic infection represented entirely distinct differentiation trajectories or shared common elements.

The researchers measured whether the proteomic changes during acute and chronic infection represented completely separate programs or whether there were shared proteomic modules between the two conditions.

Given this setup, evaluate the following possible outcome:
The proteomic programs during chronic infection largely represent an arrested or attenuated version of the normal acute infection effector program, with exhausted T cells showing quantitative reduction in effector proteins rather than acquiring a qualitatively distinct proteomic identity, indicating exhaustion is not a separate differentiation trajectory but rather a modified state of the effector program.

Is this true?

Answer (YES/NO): NO